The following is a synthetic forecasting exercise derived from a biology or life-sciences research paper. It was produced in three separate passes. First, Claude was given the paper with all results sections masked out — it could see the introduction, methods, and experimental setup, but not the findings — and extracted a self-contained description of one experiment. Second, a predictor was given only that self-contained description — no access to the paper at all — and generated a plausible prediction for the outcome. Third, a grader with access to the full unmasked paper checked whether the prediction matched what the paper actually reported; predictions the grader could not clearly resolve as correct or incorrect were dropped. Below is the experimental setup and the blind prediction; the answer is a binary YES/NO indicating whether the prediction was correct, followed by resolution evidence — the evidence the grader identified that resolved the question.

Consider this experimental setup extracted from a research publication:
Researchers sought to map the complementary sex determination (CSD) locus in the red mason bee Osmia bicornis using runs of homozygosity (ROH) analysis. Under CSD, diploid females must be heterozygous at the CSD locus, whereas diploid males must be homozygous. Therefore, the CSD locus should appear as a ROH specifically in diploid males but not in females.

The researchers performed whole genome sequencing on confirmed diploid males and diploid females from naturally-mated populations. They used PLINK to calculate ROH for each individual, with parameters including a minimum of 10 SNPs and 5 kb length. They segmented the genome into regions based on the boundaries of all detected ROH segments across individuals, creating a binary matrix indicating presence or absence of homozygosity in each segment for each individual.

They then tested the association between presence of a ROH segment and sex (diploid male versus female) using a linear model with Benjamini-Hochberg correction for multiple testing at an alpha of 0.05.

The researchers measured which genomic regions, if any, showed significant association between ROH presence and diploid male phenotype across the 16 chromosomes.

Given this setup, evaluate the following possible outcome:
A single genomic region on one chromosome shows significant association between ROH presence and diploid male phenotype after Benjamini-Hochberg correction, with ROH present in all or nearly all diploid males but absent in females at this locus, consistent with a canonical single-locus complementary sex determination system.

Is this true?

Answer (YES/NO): YES